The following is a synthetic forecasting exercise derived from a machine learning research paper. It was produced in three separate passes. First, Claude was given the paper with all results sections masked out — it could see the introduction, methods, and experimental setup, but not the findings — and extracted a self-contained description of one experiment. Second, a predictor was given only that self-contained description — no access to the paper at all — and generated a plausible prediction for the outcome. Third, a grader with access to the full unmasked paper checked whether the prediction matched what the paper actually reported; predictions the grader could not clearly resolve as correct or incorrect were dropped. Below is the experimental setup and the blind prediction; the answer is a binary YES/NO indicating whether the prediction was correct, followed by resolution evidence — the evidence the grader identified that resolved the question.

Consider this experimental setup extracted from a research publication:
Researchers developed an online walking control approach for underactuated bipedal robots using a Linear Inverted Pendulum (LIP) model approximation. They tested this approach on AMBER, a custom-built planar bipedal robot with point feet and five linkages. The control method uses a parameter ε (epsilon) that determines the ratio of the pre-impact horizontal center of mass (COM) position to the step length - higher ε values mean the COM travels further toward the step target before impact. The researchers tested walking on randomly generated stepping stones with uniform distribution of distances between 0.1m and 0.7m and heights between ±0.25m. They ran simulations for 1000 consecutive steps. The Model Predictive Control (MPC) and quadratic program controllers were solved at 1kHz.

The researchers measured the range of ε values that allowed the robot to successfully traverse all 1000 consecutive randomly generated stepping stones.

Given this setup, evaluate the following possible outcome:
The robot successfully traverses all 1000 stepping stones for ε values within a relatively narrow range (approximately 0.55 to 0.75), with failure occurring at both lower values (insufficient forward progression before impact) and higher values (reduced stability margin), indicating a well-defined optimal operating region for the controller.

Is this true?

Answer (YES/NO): NO